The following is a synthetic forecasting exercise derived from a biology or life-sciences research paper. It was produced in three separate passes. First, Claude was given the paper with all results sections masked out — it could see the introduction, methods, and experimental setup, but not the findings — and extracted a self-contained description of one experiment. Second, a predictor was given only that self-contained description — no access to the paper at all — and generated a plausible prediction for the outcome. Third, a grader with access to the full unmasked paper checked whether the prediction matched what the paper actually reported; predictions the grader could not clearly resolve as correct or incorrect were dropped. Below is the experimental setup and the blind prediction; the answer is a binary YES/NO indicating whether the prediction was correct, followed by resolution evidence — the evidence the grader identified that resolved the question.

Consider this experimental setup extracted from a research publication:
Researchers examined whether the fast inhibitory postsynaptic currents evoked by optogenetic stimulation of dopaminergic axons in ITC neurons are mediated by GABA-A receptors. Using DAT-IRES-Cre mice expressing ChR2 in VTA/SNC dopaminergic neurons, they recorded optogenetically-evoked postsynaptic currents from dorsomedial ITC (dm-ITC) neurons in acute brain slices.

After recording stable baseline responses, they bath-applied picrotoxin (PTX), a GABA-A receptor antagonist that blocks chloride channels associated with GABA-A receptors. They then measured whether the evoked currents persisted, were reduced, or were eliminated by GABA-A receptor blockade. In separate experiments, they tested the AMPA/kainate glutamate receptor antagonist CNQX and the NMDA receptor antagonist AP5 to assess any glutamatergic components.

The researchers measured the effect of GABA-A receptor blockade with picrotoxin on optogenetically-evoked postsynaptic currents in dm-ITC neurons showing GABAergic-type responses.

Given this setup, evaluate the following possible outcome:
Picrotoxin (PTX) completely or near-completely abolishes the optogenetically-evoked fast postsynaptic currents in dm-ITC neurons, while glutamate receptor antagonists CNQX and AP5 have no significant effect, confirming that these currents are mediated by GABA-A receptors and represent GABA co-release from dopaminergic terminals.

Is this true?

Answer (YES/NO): NO